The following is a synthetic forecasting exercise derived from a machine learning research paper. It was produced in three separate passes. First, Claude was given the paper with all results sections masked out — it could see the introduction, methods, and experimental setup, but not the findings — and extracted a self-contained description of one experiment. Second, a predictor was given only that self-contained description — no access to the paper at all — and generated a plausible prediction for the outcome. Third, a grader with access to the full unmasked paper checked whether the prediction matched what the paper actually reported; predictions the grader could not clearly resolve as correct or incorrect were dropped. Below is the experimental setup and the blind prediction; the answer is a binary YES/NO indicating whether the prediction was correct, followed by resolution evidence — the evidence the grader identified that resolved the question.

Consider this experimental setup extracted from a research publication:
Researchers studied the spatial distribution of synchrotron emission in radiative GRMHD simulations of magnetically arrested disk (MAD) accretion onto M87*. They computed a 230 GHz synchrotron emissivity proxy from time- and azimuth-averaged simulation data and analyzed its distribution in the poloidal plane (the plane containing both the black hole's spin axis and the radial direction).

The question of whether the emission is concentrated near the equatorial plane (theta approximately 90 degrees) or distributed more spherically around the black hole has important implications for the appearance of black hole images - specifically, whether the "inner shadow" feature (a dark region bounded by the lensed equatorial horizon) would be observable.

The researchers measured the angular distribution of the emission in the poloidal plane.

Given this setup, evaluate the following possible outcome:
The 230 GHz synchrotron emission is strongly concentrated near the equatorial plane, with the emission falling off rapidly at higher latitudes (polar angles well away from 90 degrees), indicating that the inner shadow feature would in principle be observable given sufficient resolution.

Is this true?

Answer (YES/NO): YES